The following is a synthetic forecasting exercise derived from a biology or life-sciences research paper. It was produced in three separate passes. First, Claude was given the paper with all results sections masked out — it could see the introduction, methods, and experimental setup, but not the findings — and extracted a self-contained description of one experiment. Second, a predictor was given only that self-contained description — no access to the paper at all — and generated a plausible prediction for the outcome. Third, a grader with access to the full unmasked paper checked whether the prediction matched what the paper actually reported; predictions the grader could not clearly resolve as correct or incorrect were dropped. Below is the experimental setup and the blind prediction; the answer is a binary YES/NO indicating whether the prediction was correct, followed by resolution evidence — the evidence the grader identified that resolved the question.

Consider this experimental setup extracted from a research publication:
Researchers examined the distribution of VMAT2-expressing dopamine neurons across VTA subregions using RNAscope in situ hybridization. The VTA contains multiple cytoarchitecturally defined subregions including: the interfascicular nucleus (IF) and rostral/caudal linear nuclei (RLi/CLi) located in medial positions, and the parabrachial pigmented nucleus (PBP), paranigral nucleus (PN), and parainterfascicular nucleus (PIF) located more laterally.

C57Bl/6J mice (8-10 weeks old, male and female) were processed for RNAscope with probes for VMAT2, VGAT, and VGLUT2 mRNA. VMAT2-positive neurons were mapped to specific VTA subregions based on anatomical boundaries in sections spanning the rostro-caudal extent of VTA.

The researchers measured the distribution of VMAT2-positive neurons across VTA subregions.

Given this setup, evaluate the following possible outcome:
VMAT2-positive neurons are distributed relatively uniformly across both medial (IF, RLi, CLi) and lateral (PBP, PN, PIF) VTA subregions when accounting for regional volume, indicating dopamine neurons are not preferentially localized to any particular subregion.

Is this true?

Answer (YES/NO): NO